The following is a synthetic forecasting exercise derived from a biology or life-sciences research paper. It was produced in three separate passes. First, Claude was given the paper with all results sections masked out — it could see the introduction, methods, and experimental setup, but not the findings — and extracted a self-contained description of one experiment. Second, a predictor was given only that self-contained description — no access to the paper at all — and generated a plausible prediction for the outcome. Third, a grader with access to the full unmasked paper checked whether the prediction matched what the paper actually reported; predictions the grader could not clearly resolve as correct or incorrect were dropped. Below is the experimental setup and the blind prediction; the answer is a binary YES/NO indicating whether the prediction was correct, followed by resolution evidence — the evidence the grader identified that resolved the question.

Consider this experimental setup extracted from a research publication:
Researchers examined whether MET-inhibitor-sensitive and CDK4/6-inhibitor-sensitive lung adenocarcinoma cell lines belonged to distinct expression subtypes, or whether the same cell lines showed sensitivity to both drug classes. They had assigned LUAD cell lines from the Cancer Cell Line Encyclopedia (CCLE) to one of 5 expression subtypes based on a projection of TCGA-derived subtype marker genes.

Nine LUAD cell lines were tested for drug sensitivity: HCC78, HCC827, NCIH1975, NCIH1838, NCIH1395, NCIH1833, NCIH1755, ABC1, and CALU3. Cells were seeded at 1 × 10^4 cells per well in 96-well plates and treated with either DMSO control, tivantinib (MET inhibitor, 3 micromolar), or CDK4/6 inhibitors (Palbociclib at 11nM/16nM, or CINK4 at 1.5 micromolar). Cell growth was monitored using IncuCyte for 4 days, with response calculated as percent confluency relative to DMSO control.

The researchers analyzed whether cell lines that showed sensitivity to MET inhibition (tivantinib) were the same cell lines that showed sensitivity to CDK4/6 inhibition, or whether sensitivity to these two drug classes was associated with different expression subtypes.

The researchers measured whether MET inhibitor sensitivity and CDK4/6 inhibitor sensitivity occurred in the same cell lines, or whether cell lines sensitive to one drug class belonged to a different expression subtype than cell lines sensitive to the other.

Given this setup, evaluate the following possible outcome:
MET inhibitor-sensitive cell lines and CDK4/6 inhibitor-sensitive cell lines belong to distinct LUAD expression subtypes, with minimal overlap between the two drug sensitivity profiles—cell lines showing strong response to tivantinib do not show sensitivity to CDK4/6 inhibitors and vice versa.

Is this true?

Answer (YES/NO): NO